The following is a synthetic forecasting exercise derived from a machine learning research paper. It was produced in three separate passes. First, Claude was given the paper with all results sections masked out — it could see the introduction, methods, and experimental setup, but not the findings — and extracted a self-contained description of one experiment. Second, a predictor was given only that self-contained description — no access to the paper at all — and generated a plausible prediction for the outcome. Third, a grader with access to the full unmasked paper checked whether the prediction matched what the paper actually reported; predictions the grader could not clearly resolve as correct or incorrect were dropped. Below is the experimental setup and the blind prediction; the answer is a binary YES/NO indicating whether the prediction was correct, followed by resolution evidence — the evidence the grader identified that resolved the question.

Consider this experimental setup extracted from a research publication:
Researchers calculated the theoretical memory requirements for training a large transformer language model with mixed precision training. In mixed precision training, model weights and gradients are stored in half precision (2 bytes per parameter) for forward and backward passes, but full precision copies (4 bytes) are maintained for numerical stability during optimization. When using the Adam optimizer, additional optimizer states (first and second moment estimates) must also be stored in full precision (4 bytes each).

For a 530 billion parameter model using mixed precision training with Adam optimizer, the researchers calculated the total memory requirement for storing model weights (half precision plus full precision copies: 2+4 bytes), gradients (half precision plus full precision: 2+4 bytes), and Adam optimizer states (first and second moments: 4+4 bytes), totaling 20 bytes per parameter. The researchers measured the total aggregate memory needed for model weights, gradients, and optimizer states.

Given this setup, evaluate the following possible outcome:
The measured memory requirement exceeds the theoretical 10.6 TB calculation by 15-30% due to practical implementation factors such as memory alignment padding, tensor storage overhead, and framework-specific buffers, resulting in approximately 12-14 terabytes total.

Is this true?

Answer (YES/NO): NO